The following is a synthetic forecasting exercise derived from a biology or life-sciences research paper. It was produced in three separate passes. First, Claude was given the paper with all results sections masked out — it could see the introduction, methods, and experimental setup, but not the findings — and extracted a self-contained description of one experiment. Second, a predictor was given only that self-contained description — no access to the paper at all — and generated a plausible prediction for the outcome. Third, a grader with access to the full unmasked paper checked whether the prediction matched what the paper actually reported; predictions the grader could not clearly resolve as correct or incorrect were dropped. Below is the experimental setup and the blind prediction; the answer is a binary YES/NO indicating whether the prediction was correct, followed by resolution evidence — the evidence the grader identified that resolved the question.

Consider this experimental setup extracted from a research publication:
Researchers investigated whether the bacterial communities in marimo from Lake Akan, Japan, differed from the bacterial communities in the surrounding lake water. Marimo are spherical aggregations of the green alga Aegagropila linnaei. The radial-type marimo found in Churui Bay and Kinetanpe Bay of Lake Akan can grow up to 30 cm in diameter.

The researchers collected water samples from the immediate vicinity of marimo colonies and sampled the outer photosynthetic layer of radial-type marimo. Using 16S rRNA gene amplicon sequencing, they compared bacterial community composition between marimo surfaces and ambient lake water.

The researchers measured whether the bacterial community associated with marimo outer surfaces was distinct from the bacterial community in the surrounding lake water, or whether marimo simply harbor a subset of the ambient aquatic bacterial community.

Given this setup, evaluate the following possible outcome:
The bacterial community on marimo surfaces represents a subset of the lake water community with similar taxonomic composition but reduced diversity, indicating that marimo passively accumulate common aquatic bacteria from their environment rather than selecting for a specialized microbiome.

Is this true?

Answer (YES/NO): NO